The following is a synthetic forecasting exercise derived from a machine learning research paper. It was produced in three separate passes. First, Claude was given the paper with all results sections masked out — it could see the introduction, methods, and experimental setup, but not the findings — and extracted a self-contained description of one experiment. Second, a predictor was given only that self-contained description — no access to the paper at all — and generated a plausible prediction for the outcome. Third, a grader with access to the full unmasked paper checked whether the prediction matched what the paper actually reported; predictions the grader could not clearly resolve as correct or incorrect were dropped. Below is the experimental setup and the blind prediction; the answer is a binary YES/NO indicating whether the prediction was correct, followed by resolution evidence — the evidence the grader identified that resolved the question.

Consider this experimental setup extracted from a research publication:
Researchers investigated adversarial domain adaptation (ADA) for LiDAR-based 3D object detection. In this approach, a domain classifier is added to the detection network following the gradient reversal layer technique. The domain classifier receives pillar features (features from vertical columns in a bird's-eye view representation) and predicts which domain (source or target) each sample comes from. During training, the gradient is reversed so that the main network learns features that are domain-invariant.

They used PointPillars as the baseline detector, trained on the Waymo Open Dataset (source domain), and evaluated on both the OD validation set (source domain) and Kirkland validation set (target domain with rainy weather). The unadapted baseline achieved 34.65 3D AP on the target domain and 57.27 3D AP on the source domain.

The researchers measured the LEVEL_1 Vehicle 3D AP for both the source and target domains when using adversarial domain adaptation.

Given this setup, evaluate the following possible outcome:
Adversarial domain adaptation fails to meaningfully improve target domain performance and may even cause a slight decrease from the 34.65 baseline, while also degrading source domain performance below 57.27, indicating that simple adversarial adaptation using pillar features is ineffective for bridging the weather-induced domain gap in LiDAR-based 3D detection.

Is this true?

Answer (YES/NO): NO